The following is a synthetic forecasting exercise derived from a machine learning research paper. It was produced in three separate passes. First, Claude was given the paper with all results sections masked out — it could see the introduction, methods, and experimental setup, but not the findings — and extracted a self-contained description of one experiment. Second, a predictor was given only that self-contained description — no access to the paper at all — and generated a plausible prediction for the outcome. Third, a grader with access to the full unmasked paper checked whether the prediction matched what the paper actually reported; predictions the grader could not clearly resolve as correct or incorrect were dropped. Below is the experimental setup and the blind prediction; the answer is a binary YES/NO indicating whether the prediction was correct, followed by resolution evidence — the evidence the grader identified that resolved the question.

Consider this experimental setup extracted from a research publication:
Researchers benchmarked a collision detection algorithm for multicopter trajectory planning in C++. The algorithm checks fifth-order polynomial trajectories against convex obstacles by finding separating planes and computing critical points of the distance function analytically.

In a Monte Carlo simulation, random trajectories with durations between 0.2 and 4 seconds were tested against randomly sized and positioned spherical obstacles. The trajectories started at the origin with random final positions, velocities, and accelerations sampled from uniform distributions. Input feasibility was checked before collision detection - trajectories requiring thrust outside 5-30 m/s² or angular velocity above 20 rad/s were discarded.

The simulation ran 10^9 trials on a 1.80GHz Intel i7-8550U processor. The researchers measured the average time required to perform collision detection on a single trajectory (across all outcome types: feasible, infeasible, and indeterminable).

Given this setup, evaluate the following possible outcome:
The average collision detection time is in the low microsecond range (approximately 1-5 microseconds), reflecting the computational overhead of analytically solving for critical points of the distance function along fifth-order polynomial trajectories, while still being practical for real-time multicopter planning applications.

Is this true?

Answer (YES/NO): YES